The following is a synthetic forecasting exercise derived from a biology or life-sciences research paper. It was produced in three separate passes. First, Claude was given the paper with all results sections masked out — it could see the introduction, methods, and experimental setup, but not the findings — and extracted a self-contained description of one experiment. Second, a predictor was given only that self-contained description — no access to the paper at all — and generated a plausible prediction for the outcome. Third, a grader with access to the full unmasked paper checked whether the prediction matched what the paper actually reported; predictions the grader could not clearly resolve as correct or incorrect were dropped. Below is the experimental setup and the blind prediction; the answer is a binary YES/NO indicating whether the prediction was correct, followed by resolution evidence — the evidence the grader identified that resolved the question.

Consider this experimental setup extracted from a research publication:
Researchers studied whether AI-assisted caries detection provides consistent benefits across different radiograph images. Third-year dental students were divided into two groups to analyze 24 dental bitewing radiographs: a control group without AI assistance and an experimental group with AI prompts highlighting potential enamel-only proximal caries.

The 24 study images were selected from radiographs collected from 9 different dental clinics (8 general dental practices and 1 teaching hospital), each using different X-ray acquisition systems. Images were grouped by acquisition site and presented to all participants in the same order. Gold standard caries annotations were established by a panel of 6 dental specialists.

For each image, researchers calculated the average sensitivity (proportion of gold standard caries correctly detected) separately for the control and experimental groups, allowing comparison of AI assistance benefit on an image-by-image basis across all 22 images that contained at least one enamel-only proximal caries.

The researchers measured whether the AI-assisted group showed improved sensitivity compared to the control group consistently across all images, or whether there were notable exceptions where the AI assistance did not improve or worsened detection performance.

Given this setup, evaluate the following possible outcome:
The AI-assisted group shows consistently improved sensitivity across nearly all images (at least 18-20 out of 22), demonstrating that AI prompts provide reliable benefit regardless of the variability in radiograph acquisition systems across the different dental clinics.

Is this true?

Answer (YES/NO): YES